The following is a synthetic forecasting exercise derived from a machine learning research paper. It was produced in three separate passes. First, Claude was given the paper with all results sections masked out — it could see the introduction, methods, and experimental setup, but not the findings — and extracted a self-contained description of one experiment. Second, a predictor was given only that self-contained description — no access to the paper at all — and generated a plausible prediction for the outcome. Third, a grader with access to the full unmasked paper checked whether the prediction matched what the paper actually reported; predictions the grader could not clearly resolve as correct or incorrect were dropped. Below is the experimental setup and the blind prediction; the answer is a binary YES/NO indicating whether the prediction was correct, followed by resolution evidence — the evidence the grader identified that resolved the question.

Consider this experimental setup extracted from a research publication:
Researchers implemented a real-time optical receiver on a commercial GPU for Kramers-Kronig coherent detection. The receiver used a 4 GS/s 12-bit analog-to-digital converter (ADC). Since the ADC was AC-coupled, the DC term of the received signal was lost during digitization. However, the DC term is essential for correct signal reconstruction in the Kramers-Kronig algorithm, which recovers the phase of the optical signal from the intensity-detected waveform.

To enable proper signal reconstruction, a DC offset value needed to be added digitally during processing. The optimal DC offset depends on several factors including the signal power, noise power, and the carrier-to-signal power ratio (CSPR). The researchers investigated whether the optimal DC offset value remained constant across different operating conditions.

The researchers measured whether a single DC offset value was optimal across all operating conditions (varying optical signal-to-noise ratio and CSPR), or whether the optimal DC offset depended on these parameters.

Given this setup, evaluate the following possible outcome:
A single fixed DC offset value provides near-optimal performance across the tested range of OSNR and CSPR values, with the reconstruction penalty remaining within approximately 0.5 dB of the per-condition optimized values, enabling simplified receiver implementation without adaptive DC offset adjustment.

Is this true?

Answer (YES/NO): NO